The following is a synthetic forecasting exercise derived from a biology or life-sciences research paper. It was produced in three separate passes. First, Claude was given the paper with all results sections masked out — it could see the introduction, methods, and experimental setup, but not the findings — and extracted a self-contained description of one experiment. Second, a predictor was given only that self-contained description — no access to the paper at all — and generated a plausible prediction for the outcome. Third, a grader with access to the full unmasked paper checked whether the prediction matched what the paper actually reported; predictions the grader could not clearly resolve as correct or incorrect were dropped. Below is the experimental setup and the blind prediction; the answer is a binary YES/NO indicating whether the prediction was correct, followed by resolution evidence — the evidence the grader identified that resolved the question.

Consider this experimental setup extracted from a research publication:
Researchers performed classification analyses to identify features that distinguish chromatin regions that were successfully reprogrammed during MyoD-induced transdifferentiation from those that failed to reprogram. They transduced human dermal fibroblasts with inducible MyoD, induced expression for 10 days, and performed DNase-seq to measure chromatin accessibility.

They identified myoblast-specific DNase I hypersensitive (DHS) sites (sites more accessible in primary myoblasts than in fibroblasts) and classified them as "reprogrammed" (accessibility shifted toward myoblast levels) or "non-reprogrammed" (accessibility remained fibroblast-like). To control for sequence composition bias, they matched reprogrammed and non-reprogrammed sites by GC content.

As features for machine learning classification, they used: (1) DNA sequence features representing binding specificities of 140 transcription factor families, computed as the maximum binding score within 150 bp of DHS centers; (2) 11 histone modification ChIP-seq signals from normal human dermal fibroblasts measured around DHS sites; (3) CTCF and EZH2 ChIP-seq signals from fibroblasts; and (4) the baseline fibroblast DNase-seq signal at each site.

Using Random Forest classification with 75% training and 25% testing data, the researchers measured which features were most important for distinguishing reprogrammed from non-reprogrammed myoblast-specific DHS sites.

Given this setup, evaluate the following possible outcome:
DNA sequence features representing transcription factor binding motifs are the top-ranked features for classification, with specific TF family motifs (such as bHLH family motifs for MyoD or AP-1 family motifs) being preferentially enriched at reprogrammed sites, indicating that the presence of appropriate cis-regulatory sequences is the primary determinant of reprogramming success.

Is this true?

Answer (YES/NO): YES